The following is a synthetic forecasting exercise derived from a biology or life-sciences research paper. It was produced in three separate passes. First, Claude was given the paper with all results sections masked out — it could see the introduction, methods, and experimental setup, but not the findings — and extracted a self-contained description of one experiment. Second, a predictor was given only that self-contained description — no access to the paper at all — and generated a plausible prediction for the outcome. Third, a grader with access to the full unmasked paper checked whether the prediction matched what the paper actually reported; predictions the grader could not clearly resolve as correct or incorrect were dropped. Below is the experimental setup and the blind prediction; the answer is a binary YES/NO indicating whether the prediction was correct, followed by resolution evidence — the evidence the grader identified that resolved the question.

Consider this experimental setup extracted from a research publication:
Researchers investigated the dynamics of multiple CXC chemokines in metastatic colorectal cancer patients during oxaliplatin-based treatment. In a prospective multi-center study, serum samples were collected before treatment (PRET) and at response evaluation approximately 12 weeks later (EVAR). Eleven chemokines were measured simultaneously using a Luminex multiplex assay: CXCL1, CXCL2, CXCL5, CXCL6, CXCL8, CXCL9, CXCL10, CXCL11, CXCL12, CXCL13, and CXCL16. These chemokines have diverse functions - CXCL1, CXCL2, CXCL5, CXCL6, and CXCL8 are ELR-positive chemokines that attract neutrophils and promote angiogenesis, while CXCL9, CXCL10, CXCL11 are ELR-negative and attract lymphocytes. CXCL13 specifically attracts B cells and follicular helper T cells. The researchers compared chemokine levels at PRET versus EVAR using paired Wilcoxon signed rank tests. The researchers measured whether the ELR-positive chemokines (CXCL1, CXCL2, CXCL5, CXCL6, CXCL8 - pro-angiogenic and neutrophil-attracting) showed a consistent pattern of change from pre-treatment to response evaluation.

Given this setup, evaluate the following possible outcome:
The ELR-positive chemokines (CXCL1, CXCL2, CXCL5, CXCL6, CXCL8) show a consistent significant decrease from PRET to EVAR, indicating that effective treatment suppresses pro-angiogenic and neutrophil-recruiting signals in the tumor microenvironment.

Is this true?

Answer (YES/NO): NO